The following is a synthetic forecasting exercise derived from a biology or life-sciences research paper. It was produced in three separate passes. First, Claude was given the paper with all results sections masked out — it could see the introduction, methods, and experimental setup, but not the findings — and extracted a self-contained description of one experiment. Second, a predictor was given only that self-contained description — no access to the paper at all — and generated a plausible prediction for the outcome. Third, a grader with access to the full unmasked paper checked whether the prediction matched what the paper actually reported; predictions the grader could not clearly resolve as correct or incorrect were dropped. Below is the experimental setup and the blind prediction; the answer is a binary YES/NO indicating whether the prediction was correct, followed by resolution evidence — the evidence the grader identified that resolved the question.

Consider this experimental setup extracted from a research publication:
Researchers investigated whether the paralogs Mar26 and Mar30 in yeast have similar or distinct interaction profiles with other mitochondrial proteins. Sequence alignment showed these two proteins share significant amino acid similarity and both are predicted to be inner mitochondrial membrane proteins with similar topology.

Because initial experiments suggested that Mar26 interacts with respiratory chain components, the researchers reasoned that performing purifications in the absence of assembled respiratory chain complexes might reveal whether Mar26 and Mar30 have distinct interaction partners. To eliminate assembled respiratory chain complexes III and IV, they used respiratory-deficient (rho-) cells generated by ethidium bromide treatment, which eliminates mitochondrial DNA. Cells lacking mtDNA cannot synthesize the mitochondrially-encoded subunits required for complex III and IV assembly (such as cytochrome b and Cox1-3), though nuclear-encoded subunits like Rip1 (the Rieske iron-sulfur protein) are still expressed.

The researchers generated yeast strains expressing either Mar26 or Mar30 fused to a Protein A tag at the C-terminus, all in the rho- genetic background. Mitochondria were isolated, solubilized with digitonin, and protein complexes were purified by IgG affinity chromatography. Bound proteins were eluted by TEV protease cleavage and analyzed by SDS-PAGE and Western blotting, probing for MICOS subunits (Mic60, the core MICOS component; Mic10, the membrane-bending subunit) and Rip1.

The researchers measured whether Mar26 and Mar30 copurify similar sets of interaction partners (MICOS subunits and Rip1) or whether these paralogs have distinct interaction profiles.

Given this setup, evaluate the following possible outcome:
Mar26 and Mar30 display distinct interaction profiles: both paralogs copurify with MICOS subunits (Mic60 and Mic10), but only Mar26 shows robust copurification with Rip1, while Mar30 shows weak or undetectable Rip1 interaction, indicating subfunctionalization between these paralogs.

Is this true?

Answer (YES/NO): YES